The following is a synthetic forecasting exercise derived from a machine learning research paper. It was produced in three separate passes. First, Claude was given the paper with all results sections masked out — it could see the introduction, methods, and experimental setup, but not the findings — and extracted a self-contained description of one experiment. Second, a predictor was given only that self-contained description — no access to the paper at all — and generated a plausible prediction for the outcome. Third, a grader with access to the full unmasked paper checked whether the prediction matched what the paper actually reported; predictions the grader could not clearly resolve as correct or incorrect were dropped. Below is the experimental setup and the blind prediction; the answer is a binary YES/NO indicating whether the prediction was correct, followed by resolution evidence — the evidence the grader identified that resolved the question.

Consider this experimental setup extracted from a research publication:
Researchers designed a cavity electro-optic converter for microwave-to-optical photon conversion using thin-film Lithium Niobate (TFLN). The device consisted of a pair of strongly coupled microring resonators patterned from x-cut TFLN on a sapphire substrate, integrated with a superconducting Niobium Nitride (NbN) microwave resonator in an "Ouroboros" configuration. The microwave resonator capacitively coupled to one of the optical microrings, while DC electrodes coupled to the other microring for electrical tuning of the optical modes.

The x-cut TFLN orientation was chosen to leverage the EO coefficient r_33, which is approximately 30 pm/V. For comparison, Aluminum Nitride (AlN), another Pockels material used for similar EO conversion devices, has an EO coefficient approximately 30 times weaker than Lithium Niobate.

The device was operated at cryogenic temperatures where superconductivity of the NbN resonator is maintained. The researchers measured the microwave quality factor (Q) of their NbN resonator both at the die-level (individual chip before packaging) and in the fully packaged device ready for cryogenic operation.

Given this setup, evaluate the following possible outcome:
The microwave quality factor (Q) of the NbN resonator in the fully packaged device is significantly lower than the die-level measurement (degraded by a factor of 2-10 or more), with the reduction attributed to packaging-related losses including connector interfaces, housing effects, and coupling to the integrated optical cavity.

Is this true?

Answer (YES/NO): YES